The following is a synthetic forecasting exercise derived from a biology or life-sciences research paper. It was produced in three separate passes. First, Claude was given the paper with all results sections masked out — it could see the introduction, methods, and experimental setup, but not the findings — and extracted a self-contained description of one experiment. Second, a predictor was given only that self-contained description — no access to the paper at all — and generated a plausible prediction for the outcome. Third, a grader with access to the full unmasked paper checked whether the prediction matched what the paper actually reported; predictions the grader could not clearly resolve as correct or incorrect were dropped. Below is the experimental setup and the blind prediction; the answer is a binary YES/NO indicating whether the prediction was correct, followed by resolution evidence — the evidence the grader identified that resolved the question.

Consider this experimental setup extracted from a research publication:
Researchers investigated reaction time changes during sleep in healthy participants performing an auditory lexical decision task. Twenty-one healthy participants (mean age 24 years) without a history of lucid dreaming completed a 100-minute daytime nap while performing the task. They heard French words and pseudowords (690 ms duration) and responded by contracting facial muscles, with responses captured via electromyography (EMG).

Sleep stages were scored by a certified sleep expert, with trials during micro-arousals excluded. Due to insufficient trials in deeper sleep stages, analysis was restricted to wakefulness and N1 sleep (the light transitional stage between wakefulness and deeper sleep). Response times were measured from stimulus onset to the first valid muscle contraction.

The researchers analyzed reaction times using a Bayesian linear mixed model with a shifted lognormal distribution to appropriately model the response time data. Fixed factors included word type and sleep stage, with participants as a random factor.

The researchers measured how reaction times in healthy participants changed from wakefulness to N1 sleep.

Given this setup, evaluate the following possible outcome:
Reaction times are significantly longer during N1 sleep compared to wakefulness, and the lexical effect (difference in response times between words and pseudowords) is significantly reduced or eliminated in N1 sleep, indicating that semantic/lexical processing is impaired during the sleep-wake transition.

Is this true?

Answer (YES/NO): NO